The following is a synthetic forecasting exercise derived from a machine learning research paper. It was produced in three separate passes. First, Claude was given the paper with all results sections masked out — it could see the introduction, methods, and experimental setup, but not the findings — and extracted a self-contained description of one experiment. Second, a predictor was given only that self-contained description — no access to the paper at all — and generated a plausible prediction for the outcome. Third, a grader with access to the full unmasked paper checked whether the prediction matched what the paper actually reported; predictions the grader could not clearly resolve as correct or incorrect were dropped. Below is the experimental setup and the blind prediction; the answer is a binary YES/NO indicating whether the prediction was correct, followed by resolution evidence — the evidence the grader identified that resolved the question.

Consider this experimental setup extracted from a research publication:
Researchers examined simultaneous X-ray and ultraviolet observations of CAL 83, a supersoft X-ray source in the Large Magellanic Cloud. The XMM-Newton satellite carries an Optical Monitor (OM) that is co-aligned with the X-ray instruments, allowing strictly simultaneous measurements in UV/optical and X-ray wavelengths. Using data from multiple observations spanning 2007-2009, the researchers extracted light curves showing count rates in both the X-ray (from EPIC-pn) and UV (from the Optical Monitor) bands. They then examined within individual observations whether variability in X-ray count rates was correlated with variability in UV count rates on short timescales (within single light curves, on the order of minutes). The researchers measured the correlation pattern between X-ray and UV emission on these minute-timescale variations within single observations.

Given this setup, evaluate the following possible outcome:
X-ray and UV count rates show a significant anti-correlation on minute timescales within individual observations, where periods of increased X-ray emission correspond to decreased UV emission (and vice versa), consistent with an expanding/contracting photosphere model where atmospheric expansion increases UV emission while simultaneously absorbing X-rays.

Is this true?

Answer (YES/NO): YES